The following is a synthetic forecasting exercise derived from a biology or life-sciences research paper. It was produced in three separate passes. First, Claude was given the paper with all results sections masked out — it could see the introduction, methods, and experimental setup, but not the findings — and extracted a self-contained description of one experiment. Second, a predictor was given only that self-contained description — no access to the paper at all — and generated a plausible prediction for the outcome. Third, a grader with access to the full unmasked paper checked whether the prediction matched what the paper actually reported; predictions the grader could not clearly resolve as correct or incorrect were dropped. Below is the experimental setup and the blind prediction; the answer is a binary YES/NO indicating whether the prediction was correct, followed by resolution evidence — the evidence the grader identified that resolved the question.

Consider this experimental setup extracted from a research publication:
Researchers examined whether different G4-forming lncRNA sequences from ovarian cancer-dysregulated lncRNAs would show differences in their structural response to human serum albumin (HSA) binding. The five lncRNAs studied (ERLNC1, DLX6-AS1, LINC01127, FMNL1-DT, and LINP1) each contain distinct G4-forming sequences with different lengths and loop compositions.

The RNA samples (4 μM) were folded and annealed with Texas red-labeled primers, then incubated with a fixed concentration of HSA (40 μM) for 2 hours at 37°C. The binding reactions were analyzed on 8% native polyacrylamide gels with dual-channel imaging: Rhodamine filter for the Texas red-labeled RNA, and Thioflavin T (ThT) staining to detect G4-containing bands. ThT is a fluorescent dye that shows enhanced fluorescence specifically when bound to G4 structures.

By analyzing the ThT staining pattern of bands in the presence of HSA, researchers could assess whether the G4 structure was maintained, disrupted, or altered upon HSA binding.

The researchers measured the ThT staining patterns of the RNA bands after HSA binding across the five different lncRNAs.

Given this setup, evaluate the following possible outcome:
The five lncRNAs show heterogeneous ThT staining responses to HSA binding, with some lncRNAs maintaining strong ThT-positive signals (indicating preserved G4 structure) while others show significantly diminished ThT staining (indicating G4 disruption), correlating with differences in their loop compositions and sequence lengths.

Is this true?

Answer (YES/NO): NO